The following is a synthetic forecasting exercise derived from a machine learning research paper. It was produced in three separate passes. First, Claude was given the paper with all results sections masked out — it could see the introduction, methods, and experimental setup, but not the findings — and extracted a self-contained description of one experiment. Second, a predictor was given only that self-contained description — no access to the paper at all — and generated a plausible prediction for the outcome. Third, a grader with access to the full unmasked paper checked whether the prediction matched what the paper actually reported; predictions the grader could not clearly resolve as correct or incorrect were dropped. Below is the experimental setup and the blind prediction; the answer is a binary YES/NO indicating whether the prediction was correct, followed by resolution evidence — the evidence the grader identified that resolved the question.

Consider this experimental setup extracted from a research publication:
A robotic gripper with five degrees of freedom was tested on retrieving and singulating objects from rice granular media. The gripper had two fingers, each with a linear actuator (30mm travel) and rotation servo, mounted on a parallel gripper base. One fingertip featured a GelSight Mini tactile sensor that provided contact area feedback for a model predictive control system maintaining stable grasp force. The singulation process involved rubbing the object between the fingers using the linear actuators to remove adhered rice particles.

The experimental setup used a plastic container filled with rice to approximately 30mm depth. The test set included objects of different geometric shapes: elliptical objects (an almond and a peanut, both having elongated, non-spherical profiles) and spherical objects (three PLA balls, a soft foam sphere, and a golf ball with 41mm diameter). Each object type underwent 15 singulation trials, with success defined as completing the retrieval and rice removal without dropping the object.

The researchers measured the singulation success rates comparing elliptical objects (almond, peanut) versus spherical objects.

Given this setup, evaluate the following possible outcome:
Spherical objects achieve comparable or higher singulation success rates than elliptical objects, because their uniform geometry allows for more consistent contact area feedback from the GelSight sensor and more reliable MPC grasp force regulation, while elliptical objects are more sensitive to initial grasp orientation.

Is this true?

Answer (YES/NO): YES